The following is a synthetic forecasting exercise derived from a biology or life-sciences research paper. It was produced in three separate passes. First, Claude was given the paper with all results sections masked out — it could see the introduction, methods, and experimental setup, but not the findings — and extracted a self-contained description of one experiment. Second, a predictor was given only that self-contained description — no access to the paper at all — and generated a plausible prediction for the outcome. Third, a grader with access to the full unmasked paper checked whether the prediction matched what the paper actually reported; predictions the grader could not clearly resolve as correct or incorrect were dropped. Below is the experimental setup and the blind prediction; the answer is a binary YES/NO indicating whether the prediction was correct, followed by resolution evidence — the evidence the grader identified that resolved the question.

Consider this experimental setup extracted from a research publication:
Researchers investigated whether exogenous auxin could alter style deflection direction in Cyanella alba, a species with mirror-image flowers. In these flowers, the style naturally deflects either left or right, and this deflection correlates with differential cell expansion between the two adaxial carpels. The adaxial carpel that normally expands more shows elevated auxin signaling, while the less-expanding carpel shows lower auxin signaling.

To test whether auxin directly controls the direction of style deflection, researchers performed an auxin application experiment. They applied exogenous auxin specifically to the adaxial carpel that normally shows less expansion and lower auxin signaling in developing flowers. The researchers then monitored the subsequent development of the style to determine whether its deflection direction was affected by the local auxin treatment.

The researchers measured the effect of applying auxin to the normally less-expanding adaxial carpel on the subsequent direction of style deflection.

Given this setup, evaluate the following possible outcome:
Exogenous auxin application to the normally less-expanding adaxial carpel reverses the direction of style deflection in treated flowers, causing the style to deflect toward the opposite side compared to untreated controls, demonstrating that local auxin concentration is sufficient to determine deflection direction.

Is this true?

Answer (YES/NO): YES